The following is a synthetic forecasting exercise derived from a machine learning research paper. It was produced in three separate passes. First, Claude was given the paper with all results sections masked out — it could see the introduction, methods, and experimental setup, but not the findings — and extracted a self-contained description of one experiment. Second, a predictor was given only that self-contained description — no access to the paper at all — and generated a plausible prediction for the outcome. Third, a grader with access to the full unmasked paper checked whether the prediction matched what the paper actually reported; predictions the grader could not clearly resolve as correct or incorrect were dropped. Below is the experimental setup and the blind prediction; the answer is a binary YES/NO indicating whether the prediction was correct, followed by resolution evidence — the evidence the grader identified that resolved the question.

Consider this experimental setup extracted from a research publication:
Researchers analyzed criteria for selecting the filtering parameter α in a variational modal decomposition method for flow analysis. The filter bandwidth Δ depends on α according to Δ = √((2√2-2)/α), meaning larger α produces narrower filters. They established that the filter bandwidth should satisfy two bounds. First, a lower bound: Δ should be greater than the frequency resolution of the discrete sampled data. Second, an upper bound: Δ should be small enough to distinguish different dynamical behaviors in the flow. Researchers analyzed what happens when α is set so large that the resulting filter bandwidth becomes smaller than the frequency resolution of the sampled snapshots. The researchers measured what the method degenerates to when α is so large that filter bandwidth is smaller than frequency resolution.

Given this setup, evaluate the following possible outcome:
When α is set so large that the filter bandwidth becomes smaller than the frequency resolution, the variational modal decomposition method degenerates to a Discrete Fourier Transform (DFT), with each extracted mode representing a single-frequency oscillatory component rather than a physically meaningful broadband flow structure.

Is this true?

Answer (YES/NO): YES